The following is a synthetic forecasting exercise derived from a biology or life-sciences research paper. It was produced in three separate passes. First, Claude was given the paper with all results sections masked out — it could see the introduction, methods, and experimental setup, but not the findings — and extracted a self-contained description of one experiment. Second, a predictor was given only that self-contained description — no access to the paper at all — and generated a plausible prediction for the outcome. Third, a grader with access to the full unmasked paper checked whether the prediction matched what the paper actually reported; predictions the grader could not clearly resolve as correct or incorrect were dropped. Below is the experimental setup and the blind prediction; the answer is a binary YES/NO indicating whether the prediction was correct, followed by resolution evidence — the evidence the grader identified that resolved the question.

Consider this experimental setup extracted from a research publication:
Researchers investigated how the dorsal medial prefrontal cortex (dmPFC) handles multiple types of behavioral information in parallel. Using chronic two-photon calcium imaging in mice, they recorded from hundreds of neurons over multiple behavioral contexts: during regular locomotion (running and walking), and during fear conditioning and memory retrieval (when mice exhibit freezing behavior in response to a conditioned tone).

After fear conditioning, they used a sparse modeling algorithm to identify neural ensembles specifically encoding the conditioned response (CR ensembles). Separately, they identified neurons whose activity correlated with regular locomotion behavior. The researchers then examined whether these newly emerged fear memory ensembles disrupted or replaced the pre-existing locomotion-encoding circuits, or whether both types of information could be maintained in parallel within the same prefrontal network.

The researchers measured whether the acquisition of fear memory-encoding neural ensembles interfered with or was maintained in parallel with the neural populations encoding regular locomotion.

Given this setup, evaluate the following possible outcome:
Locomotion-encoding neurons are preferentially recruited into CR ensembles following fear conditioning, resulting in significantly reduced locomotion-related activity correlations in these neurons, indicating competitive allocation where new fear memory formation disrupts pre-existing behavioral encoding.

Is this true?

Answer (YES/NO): NO